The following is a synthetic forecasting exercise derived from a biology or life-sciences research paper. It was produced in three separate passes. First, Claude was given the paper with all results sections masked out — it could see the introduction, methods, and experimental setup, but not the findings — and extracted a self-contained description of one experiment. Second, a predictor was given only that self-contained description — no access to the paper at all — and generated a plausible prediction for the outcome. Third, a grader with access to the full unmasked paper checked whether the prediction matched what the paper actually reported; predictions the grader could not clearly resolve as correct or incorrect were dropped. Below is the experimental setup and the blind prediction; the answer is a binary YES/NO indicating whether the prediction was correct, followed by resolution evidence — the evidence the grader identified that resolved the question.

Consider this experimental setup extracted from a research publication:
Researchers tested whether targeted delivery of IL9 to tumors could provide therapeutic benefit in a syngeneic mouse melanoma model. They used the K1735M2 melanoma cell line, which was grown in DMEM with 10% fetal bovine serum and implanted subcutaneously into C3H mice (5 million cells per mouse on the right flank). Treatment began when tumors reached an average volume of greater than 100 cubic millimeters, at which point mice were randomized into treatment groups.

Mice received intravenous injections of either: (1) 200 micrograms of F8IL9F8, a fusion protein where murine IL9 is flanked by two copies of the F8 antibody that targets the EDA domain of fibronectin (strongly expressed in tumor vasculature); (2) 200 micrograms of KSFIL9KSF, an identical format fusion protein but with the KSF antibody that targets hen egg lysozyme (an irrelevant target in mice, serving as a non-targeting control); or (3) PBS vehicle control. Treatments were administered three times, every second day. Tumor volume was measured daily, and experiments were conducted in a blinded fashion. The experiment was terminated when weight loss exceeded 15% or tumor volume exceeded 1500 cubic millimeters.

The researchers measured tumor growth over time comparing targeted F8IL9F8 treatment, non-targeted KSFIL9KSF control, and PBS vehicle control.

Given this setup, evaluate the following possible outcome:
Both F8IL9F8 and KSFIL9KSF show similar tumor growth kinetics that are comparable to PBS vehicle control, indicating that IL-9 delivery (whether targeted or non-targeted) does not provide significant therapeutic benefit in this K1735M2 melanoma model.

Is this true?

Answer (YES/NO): NO